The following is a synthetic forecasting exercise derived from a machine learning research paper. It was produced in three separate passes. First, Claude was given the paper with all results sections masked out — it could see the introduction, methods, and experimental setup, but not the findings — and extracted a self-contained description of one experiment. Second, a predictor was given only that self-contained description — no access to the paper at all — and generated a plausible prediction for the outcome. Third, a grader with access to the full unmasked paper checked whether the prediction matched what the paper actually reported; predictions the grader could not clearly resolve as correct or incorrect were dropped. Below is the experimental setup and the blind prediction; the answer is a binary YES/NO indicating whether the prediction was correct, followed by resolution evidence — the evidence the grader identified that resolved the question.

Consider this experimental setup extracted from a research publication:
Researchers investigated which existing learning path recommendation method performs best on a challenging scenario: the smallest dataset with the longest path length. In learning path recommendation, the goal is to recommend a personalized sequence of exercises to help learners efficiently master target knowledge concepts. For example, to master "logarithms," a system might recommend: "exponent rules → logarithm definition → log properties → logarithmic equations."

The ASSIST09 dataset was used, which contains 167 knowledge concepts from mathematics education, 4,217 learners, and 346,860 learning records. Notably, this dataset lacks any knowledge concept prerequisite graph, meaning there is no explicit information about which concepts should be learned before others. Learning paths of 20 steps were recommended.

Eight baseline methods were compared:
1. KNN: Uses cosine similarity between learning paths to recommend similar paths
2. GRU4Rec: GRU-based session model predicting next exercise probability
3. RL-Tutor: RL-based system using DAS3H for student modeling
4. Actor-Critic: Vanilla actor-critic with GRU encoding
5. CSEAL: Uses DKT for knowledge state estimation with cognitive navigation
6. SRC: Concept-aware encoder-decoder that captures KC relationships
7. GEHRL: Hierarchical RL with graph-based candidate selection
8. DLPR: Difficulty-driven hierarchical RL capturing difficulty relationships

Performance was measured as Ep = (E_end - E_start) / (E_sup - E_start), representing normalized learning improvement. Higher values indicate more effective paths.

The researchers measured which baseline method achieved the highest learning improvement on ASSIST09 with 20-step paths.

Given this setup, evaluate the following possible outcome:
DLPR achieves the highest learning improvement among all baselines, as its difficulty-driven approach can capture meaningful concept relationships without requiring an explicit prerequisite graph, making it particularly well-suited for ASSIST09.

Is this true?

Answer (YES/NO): YES